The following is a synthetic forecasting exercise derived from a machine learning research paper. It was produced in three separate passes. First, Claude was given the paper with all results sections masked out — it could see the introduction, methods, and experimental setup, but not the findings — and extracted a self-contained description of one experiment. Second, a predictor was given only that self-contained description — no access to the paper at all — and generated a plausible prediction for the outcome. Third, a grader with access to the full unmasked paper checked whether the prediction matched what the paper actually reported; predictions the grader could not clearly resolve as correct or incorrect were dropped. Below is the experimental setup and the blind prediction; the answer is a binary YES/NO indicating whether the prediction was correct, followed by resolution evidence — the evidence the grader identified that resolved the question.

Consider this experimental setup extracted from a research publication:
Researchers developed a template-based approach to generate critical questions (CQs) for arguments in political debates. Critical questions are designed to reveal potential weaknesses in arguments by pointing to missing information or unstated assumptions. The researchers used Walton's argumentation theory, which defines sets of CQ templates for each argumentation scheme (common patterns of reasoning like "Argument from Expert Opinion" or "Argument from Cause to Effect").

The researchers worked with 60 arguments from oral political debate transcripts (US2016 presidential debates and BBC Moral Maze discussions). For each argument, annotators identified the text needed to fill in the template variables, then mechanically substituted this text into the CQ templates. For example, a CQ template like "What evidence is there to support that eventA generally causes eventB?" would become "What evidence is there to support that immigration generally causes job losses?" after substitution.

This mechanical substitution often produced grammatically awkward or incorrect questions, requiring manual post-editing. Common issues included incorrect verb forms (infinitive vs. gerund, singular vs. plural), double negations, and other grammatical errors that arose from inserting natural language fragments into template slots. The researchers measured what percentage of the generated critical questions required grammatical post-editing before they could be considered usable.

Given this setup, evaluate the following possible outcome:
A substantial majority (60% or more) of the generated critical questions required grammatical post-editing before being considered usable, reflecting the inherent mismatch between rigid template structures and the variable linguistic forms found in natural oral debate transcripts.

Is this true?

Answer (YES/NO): NO